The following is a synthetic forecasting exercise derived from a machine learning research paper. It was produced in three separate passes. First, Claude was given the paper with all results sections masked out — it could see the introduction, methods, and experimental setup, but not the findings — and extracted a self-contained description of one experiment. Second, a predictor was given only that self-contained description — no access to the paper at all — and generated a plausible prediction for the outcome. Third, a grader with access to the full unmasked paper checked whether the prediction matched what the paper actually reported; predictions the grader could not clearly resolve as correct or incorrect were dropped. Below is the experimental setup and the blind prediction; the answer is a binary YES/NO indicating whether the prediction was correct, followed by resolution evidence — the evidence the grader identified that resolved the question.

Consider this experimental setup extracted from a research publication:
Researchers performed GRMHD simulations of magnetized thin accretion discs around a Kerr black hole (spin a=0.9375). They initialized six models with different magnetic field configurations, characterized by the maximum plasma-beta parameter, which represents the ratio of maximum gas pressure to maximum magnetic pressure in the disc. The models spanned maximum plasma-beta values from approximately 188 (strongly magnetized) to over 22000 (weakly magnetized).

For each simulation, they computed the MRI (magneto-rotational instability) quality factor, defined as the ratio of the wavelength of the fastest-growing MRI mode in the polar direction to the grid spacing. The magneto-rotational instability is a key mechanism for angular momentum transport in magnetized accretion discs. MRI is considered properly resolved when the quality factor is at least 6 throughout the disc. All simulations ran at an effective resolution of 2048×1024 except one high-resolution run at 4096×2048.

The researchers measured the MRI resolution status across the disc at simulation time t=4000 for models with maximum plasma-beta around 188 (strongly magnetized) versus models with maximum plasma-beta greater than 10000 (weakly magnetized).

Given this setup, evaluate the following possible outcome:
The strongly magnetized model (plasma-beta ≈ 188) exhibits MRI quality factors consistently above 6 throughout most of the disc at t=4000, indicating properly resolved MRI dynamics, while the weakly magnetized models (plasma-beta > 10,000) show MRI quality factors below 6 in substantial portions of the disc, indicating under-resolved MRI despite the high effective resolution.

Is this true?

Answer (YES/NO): YES